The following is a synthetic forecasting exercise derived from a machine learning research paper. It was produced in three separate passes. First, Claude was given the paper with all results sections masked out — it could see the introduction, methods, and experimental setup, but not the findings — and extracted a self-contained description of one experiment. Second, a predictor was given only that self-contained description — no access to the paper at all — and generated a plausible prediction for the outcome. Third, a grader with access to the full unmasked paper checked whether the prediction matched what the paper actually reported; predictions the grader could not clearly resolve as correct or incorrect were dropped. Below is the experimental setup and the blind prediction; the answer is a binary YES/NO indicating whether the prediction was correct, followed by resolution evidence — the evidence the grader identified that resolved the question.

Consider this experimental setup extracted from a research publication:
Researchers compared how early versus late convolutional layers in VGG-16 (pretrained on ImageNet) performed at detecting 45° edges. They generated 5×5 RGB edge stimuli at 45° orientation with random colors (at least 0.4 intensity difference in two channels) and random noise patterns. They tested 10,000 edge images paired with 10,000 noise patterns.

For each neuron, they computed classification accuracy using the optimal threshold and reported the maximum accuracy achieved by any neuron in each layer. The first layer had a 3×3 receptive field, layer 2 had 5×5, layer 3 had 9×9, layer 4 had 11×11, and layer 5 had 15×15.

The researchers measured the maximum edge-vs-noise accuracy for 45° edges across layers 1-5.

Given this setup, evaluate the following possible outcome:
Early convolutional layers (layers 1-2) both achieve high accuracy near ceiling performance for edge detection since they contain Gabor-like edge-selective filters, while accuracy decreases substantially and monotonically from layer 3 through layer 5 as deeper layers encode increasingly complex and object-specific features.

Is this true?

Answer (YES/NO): NO